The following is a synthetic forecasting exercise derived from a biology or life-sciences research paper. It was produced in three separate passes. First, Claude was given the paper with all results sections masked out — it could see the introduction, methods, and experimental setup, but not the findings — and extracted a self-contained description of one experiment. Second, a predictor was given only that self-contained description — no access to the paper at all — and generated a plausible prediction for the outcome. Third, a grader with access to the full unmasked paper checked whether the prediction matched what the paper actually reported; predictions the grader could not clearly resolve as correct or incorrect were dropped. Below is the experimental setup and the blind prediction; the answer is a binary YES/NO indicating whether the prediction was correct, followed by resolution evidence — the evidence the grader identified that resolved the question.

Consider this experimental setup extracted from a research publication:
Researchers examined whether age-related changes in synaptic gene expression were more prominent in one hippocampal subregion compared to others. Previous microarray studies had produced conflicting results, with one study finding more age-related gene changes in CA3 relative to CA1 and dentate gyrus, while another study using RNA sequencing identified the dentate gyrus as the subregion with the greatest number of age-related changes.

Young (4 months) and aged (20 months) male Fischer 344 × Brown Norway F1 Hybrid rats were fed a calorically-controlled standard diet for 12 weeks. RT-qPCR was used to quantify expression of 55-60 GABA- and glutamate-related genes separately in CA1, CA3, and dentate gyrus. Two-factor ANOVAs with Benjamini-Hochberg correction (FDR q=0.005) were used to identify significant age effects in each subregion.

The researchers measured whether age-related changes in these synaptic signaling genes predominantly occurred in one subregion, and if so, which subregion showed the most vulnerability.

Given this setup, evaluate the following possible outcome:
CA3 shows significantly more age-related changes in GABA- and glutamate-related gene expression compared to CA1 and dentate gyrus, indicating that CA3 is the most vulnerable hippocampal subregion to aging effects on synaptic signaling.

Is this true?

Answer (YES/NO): YES